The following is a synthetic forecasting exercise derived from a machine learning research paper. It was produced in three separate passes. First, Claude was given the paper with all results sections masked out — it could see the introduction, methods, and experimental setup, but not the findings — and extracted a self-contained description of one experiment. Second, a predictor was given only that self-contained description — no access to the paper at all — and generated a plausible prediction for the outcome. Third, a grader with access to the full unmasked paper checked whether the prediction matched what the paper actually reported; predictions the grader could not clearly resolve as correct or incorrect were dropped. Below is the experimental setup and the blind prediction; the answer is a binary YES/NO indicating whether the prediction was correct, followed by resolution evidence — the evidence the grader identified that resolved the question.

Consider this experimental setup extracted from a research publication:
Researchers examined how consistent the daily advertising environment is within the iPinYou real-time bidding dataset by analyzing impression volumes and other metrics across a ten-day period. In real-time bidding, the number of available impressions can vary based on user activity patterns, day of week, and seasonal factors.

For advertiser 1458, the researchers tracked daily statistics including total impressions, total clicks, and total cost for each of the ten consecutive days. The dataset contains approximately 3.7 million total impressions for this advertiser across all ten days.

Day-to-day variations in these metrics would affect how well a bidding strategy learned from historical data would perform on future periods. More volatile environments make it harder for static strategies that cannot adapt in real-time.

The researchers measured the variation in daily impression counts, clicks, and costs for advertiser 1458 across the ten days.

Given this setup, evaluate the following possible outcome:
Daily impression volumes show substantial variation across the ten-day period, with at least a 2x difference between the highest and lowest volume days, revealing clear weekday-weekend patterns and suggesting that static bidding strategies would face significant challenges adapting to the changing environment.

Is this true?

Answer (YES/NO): NO